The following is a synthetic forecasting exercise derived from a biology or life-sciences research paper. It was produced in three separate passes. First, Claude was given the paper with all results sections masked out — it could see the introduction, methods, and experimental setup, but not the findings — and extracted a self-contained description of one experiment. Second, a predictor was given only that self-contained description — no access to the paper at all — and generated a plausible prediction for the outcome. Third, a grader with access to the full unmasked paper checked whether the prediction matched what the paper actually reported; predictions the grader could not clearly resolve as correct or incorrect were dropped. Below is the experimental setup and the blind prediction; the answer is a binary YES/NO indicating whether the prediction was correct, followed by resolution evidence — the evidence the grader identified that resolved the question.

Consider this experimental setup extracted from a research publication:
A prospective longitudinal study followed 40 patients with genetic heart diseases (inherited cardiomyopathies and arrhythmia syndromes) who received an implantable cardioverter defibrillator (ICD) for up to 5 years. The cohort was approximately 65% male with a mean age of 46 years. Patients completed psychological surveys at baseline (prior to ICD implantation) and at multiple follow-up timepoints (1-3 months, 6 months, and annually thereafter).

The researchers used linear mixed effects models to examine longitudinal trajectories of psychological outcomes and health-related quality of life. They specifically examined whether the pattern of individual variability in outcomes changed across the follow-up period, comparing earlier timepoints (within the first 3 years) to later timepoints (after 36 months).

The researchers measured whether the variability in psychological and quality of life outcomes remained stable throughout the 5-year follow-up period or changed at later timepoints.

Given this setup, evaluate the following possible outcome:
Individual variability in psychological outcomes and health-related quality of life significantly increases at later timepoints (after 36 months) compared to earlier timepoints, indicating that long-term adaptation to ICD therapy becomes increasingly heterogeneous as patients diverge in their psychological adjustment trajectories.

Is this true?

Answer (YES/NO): YES